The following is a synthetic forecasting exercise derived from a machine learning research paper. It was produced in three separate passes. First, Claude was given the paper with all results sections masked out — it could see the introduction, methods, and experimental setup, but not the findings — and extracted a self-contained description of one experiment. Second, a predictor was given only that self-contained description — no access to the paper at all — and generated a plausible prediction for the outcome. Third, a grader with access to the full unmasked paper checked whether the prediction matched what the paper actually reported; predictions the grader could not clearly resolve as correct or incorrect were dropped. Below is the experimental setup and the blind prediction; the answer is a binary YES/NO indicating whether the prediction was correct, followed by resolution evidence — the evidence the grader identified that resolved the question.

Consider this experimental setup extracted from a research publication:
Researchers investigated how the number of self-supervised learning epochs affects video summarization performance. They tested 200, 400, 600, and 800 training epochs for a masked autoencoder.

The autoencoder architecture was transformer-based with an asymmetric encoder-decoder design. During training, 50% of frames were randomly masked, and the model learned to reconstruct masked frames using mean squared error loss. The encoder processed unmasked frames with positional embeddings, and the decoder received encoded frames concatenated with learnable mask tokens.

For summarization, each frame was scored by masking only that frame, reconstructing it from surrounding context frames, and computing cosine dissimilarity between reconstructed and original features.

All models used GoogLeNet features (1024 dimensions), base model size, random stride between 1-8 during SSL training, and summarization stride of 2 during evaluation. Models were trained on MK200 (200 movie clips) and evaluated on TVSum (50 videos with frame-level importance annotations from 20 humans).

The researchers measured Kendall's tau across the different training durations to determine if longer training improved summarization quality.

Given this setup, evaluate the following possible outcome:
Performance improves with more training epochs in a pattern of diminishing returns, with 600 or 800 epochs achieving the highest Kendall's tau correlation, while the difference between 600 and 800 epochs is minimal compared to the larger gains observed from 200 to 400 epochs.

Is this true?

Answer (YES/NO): NO